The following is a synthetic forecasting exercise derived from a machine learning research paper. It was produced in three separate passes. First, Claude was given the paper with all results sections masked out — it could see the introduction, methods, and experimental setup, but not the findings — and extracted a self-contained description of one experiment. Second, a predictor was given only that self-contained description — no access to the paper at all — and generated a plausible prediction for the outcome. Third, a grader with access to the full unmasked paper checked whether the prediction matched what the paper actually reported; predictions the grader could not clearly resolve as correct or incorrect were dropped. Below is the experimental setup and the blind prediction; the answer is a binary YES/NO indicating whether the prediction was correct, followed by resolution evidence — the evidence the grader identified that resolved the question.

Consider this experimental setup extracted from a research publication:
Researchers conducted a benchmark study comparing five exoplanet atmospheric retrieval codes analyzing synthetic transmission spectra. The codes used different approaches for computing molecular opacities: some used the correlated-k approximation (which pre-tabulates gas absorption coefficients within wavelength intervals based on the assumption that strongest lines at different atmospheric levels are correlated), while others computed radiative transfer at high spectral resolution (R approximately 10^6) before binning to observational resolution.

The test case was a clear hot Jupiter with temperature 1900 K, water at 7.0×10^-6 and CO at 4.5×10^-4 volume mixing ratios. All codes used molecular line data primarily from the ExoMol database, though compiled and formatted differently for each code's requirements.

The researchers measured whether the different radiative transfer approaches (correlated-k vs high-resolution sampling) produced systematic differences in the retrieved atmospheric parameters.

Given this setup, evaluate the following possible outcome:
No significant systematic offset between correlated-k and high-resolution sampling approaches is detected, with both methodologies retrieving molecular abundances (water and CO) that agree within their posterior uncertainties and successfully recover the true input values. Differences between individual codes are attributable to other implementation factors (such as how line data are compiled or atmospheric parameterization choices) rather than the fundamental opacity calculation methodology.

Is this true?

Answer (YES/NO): YES